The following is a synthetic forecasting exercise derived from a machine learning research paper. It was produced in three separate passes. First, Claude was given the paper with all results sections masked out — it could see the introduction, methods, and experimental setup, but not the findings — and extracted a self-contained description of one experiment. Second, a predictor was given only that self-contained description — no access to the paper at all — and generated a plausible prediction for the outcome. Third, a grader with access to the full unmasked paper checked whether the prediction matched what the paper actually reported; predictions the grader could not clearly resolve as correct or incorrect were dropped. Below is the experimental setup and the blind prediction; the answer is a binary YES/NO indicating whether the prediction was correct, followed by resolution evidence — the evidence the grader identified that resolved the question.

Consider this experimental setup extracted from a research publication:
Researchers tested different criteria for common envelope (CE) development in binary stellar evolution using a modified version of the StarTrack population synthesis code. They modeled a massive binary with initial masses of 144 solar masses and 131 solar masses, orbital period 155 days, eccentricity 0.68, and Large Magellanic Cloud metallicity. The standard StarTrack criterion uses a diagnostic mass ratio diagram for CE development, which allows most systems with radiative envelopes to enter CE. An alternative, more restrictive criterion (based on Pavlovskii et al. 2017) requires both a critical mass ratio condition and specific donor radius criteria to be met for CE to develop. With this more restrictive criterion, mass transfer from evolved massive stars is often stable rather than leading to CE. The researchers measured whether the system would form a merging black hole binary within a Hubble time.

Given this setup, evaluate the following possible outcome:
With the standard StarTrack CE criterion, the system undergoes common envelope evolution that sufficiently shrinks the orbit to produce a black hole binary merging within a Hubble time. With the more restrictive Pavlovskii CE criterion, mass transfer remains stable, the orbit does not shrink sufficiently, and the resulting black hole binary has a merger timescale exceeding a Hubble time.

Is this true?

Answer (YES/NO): YES